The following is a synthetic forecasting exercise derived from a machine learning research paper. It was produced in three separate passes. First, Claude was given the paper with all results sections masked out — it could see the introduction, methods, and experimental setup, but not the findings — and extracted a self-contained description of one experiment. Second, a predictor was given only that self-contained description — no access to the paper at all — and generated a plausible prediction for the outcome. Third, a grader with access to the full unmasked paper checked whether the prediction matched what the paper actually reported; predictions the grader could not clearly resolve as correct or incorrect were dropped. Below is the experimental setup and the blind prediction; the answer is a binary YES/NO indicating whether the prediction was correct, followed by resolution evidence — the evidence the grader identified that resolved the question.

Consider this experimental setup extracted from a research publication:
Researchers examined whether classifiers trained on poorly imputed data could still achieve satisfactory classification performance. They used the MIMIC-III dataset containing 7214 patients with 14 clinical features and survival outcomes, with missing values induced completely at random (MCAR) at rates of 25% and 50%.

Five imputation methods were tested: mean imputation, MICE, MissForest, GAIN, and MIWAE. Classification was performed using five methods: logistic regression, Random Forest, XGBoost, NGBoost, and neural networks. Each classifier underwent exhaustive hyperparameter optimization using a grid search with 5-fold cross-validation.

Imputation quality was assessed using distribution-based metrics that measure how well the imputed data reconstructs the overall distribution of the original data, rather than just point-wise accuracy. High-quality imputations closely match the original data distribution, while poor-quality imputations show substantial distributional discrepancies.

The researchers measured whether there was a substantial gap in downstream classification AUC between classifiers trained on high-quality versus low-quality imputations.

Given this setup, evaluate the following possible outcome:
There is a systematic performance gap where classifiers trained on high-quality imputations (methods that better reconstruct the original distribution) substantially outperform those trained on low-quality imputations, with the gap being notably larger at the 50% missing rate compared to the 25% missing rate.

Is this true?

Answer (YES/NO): NO